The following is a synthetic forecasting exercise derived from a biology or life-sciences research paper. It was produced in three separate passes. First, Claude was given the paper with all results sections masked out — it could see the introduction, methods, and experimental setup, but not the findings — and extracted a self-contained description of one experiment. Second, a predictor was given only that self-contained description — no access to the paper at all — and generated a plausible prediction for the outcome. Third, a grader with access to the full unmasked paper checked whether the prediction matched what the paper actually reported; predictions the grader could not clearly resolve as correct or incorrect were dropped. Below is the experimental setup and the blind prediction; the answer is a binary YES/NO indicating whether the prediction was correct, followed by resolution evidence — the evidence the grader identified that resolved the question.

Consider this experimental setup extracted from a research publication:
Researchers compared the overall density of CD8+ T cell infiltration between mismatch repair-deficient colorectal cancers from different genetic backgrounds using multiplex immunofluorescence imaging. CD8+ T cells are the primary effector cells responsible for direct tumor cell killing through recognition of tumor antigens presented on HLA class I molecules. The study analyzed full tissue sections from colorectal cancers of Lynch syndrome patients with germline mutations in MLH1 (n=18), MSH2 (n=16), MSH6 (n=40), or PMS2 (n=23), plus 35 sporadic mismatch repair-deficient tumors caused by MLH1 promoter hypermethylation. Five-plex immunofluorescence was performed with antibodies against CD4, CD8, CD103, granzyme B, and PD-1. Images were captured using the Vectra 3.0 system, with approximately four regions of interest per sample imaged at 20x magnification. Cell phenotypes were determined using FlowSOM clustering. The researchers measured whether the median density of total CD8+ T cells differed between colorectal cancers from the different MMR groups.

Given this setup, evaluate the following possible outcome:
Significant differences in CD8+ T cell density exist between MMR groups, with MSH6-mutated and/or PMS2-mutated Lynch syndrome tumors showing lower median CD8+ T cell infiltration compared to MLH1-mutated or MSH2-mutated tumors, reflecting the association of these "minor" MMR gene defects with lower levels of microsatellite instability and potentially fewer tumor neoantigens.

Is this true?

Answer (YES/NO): NO